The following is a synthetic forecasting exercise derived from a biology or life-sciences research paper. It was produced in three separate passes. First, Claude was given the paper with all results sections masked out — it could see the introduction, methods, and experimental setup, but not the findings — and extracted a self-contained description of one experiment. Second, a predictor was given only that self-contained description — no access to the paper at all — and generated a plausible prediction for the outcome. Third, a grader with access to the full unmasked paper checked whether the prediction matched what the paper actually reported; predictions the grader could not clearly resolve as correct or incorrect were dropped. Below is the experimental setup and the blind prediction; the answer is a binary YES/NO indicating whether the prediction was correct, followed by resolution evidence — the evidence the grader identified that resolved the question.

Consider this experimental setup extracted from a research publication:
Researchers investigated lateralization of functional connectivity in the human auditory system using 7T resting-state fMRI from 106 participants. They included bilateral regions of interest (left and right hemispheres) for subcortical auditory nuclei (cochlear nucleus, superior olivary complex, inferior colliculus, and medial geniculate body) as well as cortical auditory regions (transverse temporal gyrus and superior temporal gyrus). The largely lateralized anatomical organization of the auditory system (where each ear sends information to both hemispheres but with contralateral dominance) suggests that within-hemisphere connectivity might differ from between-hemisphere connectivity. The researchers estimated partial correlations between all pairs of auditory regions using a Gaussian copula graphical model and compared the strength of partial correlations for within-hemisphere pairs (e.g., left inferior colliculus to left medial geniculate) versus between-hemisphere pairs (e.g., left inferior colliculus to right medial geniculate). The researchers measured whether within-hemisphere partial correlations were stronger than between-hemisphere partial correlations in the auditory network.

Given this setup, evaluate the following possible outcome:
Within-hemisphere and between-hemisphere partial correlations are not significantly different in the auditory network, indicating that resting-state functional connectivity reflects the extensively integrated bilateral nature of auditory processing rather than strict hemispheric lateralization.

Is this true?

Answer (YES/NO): NO